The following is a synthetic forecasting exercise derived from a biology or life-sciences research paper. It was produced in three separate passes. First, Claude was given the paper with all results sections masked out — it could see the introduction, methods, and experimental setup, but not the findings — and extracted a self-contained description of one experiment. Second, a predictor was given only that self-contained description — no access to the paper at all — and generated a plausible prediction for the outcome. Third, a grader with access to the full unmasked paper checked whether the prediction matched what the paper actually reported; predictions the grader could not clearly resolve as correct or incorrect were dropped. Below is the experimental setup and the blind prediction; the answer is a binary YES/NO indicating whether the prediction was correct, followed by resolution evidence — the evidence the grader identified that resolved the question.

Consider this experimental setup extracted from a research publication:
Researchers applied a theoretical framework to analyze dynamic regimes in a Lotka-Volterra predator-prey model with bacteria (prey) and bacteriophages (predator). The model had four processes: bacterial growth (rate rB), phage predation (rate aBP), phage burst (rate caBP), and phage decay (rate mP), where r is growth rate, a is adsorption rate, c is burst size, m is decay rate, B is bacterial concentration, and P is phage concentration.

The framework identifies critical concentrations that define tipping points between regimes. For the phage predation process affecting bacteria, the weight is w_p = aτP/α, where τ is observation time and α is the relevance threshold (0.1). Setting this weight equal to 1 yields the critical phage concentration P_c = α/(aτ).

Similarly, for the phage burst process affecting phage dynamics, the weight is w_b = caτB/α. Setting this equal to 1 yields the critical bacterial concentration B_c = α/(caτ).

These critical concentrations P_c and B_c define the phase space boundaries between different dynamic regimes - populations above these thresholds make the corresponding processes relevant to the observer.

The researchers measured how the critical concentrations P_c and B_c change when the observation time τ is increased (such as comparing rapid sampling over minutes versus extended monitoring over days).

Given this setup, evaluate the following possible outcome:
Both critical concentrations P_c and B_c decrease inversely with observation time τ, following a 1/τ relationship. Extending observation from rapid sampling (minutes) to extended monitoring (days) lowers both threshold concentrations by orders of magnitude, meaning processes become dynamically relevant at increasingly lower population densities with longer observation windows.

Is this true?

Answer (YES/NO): YES